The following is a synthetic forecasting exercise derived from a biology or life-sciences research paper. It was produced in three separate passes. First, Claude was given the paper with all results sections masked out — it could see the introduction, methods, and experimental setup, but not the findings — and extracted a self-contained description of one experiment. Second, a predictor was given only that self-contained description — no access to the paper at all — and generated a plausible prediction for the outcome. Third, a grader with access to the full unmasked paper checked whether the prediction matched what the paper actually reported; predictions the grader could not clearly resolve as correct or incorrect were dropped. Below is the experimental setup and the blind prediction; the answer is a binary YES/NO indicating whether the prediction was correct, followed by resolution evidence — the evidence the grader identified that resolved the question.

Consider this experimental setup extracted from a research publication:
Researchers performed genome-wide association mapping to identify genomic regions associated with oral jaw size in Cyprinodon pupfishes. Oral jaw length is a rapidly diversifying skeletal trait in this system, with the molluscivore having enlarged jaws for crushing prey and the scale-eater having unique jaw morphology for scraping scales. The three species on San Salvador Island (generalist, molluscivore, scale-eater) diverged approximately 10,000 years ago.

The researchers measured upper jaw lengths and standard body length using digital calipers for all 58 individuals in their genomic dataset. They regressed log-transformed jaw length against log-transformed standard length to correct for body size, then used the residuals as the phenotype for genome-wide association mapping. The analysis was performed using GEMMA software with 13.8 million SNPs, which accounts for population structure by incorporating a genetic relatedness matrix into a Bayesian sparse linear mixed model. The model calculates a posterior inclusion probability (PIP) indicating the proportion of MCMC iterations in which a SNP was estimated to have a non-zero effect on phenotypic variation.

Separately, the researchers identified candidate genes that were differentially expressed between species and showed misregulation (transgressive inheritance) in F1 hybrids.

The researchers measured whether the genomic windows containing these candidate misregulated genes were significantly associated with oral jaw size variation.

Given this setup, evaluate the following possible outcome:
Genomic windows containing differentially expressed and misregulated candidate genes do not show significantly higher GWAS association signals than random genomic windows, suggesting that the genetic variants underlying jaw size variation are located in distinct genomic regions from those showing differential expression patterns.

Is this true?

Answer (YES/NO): NO